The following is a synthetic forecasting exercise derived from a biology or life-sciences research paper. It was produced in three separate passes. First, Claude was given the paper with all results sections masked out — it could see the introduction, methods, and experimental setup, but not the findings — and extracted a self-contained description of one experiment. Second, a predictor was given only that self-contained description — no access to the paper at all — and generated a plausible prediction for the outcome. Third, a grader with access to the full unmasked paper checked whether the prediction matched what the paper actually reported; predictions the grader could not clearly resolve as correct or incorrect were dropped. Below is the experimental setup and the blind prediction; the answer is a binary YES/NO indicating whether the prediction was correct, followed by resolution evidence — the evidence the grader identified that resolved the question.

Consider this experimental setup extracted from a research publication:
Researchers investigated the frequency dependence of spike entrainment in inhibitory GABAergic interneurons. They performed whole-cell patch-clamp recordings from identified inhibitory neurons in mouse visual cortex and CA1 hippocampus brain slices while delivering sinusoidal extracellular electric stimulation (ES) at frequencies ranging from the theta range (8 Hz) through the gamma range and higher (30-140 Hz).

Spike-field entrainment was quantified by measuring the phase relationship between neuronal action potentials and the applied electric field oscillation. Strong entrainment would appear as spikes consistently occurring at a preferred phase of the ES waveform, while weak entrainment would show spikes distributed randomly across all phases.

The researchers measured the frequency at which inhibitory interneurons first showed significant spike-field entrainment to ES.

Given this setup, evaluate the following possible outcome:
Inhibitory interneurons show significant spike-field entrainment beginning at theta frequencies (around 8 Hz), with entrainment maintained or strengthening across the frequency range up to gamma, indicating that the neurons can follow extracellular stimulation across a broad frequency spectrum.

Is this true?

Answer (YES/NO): NO